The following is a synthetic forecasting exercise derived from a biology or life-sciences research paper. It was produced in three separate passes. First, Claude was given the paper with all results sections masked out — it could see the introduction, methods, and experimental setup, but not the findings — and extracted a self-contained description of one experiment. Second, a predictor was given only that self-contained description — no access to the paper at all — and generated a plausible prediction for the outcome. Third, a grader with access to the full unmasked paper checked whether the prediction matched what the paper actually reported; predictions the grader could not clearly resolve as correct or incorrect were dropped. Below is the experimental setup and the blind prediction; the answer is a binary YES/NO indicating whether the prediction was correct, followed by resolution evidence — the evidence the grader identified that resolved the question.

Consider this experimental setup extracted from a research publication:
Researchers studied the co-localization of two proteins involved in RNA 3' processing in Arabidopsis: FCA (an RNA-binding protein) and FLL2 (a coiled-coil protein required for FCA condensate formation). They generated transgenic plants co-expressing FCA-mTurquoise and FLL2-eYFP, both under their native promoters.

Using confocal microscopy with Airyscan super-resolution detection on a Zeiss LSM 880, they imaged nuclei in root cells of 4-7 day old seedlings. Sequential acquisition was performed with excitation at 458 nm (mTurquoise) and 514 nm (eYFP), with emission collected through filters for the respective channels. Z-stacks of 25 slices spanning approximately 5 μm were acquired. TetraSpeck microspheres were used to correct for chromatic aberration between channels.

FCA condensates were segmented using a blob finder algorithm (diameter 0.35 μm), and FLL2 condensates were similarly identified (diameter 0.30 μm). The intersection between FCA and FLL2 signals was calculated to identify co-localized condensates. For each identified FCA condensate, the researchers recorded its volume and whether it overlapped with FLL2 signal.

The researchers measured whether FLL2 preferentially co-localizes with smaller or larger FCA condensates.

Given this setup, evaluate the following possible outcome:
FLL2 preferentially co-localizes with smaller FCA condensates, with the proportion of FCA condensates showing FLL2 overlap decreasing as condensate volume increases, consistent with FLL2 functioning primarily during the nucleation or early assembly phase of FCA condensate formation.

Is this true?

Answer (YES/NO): NO